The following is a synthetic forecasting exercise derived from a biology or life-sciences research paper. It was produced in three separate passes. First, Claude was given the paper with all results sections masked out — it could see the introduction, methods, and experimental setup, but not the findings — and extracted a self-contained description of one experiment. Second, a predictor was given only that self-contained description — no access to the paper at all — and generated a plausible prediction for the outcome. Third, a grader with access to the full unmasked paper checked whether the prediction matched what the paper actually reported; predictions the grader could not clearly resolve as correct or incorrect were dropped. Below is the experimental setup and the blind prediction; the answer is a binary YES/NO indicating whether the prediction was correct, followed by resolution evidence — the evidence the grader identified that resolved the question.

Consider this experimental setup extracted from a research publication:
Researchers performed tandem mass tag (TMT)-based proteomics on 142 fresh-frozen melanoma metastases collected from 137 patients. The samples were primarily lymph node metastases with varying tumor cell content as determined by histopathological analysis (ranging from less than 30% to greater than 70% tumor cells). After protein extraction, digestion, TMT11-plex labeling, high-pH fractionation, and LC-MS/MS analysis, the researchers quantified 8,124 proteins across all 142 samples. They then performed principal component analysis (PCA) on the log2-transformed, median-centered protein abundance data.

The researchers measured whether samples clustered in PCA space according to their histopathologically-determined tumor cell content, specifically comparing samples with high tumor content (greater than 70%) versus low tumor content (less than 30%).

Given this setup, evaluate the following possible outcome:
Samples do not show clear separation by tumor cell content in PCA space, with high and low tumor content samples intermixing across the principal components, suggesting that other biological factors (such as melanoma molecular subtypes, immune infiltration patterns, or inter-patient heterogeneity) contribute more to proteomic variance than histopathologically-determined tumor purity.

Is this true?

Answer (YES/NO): NO